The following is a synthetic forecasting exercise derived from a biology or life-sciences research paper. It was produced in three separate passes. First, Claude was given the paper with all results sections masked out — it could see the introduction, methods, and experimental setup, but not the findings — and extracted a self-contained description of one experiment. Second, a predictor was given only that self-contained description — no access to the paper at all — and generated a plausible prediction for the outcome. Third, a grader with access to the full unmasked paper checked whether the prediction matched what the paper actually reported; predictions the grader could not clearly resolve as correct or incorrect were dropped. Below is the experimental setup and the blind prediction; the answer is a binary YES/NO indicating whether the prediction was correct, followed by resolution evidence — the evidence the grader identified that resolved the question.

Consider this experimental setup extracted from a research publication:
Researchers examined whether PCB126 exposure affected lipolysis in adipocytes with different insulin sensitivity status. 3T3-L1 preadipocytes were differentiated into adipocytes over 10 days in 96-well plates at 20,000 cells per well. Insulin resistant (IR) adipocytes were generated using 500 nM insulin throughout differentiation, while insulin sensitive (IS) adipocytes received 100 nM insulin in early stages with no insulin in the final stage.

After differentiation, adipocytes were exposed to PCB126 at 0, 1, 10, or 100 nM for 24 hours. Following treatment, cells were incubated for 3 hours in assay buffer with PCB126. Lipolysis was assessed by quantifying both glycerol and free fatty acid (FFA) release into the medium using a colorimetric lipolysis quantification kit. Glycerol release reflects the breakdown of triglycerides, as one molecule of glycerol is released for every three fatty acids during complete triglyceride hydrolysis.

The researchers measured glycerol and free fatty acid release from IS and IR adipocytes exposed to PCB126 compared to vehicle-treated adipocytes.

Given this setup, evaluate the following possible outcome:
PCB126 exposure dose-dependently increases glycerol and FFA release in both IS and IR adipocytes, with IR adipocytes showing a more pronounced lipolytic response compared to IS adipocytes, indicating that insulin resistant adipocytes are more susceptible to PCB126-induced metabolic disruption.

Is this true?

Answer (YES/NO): NO